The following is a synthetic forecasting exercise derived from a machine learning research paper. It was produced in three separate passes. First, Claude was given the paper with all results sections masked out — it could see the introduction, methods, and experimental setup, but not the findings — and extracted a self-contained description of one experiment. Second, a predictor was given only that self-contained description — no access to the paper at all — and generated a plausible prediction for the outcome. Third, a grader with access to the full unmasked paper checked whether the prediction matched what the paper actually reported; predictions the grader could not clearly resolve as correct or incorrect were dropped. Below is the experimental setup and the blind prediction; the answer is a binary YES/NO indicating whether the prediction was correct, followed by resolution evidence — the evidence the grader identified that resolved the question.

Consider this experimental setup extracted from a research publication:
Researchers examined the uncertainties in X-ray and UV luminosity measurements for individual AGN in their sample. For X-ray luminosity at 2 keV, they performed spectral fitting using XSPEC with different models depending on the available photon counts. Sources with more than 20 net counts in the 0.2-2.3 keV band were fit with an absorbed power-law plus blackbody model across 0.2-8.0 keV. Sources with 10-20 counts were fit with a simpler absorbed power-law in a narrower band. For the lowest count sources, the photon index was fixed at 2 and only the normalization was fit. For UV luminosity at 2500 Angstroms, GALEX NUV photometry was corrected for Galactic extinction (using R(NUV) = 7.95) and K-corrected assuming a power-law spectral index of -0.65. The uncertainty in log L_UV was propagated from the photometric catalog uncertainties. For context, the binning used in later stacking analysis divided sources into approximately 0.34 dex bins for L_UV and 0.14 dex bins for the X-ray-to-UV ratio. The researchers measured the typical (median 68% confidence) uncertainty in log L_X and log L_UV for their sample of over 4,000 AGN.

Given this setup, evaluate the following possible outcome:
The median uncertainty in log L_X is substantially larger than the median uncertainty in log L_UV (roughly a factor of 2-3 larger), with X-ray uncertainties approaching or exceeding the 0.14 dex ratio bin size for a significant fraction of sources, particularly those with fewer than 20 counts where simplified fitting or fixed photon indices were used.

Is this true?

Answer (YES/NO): NO